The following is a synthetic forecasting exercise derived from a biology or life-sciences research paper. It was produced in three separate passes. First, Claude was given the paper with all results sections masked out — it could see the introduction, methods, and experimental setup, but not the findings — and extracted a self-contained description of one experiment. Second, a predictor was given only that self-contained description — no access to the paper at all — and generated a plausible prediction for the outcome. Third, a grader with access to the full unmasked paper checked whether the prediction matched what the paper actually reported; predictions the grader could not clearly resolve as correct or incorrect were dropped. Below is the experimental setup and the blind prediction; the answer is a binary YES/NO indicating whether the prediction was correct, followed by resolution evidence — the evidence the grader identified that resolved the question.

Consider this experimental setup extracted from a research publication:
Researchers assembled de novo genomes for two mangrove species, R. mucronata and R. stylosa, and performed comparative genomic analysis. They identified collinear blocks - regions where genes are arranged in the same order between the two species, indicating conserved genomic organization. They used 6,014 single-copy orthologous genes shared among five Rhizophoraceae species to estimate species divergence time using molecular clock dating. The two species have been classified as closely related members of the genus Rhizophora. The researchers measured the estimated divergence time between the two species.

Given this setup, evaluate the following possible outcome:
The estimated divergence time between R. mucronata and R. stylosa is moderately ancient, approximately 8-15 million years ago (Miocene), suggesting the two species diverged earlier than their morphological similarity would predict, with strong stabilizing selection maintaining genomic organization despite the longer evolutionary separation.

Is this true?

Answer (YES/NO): NO